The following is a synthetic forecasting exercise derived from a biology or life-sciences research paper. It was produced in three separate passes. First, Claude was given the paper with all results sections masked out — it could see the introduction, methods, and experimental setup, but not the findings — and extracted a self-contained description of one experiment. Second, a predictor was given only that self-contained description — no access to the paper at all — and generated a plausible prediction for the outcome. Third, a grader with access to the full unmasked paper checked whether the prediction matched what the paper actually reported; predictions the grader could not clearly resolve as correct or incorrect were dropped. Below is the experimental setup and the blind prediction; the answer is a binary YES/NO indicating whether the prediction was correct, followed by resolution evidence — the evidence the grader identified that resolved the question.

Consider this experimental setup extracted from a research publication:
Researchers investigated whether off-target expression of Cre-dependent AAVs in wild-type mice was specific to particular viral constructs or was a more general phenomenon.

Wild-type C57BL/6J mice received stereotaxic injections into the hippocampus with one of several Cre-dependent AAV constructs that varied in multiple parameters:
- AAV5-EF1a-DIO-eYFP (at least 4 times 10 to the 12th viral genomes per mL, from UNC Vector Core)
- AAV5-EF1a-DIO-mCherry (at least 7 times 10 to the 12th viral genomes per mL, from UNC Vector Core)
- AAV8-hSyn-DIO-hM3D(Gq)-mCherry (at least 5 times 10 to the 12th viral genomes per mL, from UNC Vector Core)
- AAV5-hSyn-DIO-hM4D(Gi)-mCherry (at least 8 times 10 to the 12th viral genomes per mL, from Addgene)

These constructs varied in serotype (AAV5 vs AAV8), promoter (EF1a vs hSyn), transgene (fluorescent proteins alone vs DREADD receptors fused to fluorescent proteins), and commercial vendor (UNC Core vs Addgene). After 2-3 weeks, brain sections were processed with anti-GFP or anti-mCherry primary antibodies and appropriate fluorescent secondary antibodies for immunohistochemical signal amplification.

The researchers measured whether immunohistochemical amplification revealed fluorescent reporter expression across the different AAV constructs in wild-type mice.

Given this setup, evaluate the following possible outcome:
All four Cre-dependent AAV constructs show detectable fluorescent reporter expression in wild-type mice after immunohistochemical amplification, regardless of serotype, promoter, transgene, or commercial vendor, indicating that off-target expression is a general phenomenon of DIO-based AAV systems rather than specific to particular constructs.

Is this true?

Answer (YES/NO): YES